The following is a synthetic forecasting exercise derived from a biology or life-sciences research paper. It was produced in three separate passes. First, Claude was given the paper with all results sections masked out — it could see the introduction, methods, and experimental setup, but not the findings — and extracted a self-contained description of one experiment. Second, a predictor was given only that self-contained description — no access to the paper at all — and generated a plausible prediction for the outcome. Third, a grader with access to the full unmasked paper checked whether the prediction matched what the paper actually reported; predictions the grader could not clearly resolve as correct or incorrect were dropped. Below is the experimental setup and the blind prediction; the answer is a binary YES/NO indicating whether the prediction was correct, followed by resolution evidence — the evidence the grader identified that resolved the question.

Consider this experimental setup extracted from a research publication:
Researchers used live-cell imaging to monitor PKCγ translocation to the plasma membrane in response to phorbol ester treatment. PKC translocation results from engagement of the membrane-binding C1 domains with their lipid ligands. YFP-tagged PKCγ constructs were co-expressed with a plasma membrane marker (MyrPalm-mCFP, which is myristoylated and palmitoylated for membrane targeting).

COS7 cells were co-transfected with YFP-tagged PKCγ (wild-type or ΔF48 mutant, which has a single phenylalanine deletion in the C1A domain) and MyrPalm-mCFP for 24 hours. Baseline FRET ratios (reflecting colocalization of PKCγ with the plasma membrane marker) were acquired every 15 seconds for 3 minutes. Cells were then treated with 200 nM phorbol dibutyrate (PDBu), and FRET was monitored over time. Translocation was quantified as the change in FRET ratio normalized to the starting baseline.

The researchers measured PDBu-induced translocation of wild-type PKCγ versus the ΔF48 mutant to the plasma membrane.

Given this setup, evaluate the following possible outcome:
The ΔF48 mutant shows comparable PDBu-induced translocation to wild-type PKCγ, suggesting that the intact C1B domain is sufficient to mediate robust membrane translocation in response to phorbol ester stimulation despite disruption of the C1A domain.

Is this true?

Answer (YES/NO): YES